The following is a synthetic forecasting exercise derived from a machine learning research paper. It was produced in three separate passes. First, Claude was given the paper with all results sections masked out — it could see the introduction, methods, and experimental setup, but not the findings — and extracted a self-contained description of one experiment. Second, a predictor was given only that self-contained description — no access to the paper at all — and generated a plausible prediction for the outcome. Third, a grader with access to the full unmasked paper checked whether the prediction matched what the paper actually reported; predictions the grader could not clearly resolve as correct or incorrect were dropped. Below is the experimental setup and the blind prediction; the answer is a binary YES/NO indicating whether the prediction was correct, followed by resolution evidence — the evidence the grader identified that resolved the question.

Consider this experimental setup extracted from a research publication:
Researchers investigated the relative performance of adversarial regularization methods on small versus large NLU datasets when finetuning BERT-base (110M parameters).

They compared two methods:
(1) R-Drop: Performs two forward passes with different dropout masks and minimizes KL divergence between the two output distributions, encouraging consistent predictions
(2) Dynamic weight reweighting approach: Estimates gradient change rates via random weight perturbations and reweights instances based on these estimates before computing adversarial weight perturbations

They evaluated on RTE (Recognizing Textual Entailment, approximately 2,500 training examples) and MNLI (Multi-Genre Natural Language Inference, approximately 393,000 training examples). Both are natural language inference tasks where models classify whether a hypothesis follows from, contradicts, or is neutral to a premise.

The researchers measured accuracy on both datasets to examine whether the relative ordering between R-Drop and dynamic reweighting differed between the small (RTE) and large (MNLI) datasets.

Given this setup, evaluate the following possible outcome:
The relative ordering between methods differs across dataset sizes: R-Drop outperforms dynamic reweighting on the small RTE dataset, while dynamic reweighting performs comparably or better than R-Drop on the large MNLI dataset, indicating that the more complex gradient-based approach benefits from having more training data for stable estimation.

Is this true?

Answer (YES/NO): NO